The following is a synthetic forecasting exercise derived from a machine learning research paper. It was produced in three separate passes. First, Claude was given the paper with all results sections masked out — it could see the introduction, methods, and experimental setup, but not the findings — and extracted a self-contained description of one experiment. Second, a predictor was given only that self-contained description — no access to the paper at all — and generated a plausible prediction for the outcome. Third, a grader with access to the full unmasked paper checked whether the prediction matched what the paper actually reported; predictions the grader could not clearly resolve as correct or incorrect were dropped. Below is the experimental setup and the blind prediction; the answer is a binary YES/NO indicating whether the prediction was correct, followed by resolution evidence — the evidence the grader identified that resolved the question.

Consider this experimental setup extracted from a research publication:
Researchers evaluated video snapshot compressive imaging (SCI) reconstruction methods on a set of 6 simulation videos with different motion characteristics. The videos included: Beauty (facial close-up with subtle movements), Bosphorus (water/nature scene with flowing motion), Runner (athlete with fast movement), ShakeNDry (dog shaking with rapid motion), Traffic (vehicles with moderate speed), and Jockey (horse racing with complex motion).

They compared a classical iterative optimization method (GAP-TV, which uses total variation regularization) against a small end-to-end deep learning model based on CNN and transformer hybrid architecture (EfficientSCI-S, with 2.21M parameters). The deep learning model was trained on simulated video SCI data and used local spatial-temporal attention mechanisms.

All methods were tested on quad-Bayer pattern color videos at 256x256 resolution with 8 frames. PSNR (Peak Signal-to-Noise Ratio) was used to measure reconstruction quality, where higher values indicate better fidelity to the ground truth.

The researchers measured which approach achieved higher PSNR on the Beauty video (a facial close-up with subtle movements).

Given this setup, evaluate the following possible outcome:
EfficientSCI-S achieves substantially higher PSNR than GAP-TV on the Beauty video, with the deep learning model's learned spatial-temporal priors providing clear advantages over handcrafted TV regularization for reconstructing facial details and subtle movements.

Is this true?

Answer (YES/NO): NO